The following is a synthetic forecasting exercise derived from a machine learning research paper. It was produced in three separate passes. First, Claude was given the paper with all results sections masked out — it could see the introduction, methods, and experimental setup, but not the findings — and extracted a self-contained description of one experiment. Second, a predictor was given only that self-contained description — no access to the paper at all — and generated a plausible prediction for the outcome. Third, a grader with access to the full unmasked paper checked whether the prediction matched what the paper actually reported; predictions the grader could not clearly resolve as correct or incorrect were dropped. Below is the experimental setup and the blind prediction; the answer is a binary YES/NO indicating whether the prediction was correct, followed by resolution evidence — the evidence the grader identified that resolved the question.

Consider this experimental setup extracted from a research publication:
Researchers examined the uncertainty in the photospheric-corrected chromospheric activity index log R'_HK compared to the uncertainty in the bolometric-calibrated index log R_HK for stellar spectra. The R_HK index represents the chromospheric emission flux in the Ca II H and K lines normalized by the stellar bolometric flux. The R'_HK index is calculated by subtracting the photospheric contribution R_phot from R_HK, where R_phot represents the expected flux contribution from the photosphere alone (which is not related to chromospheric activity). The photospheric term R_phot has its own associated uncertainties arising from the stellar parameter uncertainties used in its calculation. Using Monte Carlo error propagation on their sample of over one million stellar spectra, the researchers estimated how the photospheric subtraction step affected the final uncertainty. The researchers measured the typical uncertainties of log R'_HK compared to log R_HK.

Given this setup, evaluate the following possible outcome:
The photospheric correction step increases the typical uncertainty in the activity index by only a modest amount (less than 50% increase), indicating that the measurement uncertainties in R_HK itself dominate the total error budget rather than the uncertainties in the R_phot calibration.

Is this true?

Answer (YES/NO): NO